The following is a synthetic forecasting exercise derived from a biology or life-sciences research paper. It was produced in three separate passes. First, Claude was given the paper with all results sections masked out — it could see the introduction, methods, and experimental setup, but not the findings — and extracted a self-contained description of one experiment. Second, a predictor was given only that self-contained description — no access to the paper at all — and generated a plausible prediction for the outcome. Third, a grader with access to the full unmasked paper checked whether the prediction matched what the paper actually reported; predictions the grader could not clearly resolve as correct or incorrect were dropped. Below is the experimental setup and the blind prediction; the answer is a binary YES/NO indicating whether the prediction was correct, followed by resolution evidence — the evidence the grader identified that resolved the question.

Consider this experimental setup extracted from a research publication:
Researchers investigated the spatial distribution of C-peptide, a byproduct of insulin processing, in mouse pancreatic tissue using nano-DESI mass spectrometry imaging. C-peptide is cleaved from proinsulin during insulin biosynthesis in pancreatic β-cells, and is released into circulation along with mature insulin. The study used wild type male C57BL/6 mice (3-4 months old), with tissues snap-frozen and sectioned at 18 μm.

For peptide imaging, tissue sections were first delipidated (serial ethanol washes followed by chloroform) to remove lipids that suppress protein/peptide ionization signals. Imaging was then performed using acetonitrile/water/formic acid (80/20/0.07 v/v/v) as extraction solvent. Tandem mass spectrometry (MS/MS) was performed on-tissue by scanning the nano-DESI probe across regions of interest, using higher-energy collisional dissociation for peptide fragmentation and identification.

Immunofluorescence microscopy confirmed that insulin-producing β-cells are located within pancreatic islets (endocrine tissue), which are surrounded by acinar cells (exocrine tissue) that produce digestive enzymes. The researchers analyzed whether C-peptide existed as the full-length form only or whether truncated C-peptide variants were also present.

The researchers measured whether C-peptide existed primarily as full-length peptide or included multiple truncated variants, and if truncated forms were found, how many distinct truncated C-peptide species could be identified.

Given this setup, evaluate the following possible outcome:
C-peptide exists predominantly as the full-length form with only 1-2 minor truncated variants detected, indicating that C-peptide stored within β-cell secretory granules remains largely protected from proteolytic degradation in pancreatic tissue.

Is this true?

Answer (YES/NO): NO